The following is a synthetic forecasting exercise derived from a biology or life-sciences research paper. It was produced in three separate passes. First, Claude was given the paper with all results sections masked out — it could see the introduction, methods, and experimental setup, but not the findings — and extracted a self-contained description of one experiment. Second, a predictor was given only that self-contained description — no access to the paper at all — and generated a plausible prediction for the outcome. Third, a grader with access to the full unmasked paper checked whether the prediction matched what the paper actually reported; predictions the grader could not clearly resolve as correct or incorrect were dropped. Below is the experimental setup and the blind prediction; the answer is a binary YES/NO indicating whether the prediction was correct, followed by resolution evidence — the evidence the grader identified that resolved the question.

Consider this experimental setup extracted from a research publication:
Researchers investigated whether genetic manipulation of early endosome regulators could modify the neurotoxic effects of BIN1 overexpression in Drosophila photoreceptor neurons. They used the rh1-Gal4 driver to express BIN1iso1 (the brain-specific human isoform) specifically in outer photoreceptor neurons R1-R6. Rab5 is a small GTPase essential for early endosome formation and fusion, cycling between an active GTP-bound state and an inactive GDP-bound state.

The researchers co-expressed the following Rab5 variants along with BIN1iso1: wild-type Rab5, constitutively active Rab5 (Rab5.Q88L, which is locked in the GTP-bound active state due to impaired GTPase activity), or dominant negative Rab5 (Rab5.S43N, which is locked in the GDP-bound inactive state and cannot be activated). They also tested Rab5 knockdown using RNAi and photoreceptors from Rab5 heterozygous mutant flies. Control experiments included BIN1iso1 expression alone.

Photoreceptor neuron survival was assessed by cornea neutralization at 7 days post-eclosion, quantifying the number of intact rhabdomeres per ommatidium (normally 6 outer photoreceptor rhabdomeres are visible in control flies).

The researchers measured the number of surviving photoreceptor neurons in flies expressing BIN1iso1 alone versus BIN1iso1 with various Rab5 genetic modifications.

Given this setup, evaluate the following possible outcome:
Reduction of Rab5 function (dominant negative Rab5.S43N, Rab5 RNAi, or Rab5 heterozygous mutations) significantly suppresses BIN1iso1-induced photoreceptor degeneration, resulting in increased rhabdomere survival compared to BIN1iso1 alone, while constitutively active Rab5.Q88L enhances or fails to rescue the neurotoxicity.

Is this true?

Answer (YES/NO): YES